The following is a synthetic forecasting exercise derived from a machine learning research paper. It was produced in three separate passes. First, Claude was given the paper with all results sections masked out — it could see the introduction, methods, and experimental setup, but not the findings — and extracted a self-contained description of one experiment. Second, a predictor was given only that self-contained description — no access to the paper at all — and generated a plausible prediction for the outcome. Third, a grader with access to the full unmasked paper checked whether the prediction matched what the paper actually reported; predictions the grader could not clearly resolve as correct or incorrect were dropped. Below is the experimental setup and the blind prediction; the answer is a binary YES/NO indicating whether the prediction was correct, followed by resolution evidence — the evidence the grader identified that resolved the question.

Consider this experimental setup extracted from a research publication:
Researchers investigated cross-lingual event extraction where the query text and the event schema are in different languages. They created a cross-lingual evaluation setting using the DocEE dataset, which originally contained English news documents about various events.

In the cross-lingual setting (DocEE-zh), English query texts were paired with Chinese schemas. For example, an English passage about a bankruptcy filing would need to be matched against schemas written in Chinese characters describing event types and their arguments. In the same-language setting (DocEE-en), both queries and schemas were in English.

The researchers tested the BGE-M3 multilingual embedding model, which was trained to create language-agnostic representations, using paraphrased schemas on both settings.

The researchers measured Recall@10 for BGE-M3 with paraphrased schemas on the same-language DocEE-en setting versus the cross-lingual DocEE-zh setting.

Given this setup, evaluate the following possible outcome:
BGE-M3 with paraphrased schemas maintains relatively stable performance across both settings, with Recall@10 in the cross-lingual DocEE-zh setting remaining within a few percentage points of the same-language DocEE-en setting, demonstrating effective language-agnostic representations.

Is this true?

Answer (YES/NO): YES